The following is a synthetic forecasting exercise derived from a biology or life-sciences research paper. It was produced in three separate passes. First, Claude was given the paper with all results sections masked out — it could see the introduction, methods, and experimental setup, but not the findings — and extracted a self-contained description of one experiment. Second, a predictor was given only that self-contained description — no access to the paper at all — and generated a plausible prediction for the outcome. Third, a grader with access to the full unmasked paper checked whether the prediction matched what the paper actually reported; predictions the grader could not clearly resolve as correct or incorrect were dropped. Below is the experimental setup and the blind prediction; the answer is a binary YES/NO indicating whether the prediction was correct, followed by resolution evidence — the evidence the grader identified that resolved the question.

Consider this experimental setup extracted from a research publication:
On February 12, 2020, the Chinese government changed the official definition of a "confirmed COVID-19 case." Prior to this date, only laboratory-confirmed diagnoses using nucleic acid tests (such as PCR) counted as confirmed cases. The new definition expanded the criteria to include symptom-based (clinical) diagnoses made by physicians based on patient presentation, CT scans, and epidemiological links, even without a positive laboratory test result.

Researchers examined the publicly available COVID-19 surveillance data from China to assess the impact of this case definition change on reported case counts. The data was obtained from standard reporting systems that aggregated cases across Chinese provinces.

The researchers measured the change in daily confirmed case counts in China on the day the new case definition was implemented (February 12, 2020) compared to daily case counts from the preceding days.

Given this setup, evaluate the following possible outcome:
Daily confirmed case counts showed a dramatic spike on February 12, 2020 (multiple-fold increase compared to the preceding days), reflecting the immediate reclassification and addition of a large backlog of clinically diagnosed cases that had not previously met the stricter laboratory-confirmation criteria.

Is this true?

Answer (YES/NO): YES